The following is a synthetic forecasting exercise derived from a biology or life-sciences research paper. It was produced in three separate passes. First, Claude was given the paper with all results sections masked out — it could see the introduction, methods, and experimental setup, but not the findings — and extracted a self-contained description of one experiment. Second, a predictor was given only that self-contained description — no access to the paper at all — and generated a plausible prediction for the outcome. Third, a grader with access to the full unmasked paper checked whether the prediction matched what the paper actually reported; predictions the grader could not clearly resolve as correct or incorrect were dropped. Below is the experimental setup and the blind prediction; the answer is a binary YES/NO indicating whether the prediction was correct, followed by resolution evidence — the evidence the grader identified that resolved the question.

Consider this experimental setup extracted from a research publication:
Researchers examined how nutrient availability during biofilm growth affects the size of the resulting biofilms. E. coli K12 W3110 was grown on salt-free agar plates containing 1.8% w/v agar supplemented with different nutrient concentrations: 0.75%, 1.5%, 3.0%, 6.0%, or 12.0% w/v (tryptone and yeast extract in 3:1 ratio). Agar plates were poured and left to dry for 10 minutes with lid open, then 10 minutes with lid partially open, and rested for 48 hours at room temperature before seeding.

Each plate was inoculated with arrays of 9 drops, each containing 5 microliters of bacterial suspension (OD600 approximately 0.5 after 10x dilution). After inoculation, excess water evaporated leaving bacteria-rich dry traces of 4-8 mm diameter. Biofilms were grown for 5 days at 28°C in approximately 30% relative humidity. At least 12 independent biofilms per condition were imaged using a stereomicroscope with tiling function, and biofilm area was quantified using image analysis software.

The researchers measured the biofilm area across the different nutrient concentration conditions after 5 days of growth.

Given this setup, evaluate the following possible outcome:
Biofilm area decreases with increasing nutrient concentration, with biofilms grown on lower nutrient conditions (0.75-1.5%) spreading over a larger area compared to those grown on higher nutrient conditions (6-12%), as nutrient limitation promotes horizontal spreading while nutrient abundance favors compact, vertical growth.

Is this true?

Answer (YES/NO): NO